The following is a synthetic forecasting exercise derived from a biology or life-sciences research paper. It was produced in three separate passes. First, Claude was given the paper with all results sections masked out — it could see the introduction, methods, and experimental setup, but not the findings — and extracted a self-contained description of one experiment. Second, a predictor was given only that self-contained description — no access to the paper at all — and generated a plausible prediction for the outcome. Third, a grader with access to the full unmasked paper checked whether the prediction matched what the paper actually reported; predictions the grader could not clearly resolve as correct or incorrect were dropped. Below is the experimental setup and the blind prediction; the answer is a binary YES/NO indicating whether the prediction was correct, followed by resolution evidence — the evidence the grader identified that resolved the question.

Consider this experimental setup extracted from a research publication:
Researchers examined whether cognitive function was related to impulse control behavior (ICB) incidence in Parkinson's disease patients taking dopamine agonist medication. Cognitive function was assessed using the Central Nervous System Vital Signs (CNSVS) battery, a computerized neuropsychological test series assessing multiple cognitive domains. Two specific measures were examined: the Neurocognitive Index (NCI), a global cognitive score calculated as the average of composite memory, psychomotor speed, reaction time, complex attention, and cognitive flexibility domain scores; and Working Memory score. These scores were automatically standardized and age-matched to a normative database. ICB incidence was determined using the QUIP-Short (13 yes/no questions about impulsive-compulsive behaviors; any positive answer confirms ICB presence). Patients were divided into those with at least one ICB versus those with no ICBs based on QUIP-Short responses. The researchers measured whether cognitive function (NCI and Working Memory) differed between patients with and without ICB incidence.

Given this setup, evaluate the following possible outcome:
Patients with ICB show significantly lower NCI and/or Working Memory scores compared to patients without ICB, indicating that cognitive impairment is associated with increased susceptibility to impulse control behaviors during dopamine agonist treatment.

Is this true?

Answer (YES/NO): NO